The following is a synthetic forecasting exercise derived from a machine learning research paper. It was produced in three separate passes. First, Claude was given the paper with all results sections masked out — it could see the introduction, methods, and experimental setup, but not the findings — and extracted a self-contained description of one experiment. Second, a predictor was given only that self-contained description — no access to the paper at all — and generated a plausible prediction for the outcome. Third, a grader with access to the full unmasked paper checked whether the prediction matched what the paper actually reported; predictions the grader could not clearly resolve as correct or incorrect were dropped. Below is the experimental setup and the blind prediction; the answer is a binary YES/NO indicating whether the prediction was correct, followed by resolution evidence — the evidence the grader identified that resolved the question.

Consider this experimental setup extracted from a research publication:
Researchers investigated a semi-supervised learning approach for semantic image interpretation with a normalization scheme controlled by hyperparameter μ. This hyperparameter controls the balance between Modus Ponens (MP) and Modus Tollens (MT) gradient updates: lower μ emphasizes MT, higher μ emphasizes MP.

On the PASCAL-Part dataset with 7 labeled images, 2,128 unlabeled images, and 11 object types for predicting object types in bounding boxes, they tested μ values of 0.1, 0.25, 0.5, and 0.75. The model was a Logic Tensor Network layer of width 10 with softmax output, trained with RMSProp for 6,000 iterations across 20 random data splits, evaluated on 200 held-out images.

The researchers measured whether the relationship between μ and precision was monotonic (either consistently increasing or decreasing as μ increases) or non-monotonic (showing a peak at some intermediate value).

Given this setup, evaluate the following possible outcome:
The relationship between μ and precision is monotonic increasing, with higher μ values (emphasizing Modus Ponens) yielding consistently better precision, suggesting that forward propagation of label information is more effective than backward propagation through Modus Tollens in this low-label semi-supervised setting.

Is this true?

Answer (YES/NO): NO